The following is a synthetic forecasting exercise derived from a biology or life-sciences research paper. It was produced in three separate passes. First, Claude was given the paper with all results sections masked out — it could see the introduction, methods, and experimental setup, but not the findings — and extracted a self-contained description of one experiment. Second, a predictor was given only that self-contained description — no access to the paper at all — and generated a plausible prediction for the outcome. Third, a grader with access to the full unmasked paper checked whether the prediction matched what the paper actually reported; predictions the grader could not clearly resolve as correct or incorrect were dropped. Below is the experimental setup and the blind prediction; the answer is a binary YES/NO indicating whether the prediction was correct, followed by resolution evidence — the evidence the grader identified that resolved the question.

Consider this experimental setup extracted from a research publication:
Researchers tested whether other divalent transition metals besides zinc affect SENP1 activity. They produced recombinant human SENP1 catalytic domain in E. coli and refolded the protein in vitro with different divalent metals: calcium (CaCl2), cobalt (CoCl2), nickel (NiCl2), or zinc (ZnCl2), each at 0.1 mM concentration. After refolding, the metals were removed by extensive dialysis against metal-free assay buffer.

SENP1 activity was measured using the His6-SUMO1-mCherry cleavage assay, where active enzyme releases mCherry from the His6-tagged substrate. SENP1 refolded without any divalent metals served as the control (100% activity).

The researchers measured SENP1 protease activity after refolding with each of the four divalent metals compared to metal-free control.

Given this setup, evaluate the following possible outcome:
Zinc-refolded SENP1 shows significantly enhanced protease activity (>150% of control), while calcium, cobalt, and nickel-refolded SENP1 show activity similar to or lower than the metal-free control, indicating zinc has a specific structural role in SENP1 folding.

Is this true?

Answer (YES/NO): NO